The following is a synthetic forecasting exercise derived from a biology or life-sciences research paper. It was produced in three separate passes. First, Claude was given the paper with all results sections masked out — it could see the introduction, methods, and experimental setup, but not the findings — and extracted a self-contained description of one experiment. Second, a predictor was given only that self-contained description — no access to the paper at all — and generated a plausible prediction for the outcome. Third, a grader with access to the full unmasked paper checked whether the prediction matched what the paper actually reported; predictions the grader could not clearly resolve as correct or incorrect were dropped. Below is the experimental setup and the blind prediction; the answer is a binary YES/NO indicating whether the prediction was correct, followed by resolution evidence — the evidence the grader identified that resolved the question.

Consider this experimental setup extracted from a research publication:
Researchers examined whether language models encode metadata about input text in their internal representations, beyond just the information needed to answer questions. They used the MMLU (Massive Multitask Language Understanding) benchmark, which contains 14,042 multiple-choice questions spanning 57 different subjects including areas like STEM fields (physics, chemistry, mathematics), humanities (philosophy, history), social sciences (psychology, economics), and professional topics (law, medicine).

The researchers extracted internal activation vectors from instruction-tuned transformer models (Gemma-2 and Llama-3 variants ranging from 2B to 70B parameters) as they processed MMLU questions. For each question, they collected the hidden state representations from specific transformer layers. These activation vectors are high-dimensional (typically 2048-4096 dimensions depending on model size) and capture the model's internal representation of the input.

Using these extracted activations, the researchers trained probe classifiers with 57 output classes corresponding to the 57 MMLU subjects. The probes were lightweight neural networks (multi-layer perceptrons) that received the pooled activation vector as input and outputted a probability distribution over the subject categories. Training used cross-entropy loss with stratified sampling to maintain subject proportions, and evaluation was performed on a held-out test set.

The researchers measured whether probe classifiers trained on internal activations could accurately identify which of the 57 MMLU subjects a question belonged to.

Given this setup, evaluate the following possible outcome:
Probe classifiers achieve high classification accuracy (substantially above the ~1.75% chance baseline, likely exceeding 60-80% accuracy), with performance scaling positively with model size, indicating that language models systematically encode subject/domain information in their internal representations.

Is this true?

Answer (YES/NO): NO